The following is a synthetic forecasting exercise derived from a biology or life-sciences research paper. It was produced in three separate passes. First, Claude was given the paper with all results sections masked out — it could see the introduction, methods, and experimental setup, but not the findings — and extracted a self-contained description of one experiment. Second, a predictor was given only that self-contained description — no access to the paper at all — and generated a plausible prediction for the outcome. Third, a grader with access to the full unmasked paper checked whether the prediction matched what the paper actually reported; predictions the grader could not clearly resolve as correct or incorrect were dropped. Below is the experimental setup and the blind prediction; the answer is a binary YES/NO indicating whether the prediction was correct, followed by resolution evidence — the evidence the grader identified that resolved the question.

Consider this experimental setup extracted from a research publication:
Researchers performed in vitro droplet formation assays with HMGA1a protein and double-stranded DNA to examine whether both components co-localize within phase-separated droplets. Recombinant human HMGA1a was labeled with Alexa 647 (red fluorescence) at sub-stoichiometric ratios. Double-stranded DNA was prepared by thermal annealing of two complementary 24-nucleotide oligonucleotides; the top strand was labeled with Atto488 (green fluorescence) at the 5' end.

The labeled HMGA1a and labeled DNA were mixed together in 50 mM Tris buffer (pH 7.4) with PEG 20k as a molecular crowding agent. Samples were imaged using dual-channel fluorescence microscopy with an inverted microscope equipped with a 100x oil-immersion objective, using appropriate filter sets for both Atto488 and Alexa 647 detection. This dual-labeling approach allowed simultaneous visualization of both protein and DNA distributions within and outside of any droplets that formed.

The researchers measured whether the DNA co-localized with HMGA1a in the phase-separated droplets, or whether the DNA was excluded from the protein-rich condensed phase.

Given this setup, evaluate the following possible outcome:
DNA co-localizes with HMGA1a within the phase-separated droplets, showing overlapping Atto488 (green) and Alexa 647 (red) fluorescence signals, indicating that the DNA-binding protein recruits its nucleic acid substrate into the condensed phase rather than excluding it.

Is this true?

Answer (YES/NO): YES